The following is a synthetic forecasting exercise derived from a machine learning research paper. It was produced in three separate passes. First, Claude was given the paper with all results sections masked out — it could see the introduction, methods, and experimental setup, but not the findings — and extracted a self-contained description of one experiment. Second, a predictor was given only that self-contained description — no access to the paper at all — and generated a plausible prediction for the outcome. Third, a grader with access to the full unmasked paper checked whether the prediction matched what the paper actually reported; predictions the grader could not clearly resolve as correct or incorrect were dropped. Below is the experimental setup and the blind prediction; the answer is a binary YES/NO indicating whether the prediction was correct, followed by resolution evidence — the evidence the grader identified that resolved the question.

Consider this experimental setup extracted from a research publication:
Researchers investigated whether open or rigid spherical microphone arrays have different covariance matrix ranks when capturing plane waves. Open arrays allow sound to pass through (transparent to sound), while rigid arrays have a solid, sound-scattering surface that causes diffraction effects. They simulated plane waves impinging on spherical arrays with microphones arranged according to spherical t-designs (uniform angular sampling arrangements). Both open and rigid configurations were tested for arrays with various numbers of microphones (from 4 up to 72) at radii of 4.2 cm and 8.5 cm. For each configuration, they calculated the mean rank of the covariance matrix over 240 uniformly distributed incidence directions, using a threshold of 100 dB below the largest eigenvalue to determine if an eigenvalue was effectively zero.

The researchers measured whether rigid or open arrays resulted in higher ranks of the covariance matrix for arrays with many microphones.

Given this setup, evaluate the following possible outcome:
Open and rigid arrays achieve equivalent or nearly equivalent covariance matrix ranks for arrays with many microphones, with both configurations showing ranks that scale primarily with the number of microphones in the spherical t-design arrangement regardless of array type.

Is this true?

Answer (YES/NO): NO